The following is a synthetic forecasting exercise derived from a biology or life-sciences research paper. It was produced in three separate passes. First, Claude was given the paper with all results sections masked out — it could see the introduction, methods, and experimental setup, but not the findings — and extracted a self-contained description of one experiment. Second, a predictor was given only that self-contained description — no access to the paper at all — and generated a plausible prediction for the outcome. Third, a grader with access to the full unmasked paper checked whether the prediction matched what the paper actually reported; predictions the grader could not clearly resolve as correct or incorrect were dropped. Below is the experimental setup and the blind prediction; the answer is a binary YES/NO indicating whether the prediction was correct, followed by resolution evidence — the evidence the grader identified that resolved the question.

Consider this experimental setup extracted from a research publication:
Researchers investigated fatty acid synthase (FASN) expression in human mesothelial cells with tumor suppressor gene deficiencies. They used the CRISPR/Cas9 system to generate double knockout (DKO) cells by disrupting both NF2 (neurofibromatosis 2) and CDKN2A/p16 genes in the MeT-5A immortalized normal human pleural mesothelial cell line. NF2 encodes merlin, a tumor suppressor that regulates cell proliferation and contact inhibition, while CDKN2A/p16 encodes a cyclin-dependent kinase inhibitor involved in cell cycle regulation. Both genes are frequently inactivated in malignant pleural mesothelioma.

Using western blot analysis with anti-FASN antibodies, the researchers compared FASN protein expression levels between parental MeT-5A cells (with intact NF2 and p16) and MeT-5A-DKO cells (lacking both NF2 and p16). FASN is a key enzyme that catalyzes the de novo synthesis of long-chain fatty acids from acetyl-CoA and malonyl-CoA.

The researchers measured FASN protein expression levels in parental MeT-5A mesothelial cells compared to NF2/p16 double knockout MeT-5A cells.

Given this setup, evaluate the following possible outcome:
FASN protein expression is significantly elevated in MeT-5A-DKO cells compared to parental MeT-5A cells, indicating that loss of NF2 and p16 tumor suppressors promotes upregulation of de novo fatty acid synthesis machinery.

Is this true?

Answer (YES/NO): YES